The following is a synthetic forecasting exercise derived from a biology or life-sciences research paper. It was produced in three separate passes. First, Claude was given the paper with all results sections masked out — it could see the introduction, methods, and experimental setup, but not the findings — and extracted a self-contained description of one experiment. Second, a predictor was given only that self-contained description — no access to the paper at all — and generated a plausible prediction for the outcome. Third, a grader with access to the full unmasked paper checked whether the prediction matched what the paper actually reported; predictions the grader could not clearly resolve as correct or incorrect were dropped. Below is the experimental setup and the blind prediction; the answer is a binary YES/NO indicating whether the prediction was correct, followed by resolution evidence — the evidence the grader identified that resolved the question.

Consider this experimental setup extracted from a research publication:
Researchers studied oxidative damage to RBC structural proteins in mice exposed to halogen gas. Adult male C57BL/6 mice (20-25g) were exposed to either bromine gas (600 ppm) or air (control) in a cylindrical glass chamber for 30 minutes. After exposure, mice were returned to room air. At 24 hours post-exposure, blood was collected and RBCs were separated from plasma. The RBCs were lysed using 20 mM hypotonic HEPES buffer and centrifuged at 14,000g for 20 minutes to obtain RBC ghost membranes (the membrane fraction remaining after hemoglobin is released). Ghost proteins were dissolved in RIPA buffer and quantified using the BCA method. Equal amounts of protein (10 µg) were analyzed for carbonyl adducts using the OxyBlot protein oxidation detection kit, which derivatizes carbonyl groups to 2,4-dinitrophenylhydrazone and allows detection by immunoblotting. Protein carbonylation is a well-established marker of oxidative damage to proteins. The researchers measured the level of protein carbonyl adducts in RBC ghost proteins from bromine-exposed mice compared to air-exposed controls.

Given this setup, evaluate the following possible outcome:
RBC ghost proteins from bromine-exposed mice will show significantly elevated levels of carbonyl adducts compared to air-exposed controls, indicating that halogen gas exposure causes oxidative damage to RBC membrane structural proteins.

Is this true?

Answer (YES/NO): YES